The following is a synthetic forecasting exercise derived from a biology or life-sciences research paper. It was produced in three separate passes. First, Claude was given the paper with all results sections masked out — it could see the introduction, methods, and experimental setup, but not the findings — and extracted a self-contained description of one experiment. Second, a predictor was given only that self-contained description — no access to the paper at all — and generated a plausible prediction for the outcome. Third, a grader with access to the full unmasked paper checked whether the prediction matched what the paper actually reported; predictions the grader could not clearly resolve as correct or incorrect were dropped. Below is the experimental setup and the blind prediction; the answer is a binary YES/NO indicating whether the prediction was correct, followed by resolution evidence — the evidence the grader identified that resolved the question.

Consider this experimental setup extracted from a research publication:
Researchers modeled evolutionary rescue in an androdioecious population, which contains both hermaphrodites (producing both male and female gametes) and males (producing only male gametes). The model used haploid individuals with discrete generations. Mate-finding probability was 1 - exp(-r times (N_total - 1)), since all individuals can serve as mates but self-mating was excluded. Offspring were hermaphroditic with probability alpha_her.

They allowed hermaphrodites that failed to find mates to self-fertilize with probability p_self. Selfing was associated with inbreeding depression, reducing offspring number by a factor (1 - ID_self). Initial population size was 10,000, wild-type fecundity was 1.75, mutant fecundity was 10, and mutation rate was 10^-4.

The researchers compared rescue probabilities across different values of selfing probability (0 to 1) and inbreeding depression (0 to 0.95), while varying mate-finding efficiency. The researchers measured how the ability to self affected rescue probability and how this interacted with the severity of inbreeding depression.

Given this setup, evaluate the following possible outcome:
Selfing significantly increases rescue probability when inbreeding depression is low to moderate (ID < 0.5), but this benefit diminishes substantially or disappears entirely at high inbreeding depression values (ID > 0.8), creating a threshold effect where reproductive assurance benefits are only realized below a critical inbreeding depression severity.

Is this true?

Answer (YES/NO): NO